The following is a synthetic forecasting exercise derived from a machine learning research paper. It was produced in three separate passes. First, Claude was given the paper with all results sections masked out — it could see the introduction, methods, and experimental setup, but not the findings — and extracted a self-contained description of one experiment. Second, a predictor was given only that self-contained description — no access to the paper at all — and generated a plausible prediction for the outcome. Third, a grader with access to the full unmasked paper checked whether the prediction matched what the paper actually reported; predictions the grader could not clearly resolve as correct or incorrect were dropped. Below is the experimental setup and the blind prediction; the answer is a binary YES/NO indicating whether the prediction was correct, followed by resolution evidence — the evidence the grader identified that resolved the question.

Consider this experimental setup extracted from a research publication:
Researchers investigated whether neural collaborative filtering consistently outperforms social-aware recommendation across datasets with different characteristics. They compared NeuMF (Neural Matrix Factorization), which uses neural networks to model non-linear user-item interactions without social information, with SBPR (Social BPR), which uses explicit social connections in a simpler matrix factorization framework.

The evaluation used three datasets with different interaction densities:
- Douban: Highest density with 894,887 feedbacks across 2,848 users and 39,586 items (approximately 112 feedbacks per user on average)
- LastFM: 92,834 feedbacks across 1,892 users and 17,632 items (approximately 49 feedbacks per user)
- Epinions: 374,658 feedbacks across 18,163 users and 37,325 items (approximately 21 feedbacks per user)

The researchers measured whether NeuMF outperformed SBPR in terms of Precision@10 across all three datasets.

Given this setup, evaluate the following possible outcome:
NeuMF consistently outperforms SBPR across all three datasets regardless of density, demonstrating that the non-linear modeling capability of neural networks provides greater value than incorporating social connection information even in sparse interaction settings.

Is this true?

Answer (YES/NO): NO